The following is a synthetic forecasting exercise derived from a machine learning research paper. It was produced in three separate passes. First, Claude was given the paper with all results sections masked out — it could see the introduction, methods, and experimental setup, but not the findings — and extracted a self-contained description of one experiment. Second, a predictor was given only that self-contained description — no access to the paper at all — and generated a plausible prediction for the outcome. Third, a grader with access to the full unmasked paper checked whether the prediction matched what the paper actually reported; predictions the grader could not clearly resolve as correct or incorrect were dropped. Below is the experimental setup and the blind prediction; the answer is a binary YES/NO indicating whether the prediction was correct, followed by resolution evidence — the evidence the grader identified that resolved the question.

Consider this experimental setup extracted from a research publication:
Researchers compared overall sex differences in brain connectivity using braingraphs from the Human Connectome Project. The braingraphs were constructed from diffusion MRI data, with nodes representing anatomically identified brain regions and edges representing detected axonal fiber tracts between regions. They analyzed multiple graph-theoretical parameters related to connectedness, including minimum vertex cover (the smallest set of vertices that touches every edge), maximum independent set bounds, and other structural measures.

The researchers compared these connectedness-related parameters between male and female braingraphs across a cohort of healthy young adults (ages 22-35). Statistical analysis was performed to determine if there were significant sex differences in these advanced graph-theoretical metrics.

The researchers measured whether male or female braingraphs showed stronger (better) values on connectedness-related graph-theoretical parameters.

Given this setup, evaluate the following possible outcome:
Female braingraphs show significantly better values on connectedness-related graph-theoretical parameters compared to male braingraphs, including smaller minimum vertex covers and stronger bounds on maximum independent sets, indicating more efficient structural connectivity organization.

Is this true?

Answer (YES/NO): NO